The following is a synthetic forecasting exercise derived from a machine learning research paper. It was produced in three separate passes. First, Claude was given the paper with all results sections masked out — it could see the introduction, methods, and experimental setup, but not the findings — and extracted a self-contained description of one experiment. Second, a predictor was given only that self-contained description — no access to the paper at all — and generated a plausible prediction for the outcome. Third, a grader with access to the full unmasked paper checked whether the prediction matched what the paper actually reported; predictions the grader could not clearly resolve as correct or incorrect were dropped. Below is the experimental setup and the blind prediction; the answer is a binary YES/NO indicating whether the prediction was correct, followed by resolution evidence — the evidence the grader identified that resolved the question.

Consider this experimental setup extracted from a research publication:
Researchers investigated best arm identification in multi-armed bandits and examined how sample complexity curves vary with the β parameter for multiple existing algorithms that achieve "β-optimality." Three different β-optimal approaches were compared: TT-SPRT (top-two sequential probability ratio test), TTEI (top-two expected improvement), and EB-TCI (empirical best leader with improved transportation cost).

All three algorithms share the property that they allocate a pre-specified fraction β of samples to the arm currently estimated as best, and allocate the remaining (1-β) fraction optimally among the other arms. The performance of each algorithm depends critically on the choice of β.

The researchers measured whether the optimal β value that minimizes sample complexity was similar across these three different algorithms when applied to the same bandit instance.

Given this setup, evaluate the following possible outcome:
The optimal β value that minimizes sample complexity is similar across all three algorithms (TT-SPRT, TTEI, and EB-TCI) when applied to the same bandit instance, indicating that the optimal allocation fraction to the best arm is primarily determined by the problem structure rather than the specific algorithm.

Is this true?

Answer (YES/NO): YES